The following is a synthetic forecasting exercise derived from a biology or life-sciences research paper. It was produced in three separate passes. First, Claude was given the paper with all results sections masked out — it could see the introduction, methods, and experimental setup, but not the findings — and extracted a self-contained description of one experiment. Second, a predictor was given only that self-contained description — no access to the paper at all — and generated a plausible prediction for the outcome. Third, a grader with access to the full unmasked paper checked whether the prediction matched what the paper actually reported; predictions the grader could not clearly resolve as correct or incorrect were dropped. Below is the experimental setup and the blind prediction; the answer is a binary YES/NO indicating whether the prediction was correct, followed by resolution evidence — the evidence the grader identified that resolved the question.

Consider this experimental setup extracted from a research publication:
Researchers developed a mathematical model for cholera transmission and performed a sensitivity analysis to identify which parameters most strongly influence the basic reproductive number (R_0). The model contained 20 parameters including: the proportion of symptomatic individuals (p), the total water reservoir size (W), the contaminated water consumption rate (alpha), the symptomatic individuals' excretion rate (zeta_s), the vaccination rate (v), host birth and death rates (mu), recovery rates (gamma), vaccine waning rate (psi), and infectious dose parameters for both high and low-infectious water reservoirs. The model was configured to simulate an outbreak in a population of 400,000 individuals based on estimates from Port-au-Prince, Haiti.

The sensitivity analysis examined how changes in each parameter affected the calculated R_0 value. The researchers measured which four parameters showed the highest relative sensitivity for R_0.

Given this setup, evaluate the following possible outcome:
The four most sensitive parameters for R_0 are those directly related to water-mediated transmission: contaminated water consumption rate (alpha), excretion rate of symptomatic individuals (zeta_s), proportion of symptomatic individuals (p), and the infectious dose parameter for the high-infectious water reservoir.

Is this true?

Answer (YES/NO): NO